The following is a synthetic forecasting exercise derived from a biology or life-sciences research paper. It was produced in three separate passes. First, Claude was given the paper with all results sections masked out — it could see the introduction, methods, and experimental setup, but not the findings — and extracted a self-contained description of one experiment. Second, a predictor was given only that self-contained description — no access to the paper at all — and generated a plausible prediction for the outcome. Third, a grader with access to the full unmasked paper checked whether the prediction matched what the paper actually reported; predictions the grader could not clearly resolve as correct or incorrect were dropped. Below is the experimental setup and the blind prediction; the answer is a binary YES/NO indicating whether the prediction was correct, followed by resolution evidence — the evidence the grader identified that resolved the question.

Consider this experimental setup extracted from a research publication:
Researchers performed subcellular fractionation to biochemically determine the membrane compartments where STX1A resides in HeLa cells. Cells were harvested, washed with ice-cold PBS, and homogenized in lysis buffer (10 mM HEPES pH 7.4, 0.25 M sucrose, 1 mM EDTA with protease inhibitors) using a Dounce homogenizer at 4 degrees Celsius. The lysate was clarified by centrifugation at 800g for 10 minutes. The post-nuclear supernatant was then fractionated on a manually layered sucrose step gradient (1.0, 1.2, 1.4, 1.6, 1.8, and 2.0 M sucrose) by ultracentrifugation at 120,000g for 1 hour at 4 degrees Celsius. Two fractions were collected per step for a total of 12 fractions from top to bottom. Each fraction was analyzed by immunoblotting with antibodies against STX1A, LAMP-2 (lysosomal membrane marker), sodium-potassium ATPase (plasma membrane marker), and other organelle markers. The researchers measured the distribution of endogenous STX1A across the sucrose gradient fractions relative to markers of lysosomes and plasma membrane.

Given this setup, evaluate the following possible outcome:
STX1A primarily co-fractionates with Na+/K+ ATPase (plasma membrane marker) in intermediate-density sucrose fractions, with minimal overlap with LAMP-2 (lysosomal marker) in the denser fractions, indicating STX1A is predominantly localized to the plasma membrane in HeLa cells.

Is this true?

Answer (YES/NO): NO